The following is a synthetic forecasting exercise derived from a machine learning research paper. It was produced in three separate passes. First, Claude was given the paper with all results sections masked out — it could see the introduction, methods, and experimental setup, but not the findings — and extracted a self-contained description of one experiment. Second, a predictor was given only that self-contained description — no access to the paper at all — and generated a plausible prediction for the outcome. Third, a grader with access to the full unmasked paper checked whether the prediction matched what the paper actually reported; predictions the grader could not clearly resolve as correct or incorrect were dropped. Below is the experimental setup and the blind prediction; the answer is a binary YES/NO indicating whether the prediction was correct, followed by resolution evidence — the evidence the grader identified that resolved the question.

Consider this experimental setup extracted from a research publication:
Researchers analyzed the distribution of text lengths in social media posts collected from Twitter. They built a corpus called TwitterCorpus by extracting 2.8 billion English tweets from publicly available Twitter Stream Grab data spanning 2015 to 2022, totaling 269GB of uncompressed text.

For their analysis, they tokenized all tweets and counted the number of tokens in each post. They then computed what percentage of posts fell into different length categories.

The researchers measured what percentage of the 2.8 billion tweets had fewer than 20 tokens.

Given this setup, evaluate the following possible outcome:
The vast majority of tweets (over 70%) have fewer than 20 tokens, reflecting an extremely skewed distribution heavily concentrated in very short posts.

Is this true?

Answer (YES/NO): NO